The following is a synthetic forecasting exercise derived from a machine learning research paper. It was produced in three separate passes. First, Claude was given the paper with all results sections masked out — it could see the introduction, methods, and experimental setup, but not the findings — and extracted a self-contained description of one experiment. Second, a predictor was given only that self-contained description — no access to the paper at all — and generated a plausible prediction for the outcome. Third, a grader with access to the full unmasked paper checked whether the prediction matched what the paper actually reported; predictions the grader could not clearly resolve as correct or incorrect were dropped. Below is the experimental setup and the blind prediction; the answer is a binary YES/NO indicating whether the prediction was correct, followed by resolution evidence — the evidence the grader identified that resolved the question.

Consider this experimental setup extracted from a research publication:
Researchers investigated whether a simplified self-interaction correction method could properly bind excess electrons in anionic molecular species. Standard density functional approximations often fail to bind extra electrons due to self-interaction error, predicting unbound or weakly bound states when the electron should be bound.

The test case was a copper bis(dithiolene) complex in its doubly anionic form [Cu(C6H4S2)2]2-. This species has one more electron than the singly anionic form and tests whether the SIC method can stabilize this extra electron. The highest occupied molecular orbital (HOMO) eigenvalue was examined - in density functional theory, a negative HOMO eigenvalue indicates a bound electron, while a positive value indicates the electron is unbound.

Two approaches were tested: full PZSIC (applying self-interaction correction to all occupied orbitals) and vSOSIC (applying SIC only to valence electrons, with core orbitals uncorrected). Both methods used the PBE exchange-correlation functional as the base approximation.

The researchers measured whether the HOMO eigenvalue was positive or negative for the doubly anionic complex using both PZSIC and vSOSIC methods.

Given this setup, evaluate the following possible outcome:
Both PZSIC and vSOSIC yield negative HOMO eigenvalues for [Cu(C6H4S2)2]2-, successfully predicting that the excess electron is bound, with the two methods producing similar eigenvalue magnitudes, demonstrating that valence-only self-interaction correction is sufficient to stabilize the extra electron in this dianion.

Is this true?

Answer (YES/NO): YES